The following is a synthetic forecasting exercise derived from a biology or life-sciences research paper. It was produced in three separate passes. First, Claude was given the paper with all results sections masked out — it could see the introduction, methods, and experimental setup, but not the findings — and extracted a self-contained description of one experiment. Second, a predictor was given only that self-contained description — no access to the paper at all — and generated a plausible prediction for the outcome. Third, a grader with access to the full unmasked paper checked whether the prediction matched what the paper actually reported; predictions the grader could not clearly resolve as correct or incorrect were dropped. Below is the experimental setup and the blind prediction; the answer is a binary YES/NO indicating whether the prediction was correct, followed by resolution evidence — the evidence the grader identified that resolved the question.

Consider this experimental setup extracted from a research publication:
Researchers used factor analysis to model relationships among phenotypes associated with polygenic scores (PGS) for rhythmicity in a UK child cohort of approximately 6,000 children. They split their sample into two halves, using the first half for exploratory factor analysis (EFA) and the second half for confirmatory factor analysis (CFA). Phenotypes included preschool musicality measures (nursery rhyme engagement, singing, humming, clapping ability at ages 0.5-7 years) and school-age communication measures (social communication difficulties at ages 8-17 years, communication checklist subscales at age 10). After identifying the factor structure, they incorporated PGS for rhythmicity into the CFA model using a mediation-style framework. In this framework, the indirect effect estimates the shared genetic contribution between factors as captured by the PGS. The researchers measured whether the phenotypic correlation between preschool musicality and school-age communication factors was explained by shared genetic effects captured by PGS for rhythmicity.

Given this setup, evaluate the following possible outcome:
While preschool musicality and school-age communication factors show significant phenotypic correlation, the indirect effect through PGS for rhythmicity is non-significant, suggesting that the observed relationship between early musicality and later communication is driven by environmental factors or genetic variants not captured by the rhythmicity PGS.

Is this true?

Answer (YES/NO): NO